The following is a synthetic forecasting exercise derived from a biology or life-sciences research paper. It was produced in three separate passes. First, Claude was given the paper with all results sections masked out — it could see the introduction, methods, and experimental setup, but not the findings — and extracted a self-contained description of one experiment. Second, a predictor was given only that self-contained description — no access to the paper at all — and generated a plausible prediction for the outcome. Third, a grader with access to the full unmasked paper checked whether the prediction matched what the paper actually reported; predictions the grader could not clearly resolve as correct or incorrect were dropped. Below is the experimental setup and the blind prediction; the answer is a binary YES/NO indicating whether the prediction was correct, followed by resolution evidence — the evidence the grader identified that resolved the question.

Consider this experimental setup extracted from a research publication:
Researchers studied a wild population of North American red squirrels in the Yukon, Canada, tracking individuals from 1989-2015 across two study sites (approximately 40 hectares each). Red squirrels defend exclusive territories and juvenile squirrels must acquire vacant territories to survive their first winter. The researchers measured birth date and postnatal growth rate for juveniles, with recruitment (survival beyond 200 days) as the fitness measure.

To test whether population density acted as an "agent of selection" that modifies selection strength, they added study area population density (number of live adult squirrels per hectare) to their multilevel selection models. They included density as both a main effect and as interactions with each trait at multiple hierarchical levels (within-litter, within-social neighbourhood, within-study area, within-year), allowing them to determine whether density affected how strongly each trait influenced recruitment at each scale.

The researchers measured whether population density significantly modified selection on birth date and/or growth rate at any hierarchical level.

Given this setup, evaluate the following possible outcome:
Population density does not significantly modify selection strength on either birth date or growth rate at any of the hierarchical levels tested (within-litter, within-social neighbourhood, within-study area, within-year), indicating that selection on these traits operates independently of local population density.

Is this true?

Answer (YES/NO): NO